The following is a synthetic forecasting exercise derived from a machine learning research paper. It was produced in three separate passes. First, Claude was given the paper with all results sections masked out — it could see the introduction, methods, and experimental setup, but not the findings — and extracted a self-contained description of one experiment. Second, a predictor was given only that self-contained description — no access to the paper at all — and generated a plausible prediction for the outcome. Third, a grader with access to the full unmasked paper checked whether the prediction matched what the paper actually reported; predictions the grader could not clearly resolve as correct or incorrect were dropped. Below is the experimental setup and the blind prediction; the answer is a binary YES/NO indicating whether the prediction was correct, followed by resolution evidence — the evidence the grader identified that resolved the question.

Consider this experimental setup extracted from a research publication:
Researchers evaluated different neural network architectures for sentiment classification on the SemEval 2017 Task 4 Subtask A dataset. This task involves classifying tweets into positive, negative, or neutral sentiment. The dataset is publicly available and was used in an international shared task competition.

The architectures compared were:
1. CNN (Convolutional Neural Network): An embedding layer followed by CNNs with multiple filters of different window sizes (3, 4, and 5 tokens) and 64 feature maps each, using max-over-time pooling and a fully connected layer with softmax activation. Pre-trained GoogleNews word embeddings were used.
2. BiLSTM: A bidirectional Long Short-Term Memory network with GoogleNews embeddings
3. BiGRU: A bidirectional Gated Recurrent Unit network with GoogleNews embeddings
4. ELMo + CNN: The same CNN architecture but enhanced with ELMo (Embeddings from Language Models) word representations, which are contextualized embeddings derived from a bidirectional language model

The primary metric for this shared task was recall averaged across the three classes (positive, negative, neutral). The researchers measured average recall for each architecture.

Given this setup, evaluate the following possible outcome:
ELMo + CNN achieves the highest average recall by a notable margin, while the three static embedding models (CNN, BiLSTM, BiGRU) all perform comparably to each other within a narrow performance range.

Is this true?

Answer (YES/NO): NO